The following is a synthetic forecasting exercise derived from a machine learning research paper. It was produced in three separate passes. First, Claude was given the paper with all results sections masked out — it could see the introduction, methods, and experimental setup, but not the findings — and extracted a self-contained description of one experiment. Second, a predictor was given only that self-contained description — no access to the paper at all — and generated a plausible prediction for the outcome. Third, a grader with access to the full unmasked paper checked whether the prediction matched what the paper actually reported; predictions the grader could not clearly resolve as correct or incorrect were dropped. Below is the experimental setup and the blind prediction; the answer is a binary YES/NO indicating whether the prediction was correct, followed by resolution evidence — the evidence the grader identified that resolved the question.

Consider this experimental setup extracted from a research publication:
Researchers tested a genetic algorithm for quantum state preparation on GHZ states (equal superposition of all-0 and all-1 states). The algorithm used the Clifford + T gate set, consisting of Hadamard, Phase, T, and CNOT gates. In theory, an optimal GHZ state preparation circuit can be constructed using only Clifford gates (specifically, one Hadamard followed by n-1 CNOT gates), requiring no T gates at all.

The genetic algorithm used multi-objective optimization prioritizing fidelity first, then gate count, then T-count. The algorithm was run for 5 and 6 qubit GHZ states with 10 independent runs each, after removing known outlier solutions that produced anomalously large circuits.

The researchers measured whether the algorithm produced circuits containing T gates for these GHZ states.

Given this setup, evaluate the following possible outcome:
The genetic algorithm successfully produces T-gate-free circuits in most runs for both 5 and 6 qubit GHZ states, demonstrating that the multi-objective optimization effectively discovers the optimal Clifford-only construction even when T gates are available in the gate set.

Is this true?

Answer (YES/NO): NO